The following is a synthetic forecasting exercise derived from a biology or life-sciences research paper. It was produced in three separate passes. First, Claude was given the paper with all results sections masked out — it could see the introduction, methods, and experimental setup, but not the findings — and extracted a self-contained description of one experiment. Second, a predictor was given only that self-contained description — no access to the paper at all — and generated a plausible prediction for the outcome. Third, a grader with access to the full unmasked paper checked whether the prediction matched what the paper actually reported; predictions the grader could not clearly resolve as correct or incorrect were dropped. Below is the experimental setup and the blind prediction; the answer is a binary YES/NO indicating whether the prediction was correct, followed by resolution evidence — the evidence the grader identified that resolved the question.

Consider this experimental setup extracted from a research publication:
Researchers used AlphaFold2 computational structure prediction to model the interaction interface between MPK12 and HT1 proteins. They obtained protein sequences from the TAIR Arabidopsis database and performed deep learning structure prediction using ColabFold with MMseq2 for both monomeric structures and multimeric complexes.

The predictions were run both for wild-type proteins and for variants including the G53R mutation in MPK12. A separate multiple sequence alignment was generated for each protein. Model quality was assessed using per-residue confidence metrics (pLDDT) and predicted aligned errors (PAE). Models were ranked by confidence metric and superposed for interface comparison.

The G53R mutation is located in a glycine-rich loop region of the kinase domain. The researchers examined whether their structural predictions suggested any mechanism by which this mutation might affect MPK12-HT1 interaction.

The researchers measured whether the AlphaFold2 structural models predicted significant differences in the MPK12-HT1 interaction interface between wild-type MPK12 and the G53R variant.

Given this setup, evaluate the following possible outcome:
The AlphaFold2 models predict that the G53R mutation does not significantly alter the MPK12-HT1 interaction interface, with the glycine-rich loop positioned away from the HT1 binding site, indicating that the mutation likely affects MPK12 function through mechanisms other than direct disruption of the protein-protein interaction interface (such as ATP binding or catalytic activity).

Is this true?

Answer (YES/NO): NO